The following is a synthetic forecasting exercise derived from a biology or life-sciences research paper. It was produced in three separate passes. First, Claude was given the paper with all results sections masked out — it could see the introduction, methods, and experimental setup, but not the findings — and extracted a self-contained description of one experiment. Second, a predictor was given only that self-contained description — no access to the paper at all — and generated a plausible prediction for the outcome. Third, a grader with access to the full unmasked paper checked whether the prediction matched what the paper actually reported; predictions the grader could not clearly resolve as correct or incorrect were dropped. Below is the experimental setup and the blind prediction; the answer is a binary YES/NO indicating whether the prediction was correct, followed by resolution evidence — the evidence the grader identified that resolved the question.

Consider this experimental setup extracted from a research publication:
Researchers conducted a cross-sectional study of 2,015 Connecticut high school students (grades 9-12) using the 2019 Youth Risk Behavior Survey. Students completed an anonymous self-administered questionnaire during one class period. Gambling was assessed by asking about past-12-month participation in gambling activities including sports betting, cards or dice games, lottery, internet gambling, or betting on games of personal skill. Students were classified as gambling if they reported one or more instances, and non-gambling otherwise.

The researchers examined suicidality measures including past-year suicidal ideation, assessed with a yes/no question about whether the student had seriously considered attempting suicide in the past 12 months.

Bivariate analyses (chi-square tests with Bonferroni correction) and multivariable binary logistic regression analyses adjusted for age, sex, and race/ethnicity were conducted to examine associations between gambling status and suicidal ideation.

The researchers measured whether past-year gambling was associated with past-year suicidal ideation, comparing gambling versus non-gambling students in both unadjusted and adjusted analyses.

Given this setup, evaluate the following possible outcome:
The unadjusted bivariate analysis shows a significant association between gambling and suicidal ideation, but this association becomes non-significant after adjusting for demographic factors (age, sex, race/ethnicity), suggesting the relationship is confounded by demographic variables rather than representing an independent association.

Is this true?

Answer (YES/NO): NO